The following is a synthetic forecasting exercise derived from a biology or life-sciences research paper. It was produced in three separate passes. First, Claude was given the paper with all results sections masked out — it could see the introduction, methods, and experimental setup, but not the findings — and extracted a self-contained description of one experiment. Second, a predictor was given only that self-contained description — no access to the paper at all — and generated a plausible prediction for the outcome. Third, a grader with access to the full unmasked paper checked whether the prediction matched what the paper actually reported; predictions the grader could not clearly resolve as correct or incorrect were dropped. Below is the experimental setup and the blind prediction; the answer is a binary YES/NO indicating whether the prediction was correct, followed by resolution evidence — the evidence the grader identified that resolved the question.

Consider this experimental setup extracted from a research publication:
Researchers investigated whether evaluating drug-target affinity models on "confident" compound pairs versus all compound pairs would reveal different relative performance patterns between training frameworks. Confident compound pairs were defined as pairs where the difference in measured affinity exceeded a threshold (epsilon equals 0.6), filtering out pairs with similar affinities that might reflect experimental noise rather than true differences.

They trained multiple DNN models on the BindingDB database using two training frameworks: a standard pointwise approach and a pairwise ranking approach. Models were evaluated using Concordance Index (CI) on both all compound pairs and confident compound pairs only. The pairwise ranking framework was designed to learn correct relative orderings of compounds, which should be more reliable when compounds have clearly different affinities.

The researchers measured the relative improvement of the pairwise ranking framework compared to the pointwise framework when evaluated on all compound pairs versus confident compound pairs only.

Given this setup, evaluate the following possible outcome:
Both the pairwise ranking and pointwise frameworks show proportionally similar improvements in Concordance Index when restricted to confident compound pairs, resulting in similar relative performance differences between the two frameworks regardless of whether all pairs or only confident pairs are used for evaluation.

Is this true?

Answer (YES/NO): NO